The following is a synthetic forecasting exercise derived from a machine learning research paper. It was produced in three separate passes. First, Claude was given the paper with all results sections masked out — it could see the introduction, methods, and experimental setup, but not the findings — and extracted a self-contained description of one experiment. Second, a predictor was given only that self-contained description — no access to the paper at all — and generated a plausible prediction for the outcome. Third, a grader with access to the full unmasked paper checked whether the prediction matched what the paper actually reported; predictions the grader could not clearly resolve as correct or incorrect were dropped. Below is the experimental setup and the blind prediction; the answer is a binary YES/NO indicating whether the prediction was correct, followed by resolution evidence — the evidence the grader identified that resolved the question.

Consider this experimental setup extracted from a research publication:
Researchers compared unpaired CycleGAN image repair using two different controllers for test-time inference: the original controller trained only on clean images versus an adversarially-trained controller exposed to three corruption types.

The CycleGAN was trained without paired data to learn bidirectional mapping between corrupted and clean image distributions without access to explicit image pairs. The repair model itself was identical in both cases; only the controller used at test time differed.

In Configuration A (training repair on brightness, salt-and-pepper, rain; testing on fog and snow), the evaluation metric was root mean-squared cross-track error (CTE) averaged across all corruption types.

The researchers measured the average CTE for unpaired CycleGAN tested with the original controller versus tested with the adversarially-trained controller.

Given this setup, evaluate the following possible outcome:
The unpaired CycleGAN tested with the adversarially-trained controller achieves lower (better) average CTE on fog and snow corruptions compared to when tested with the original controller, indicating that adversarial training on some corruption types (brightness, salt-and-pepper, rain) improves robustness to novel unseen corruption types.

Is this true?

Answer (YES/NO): NO